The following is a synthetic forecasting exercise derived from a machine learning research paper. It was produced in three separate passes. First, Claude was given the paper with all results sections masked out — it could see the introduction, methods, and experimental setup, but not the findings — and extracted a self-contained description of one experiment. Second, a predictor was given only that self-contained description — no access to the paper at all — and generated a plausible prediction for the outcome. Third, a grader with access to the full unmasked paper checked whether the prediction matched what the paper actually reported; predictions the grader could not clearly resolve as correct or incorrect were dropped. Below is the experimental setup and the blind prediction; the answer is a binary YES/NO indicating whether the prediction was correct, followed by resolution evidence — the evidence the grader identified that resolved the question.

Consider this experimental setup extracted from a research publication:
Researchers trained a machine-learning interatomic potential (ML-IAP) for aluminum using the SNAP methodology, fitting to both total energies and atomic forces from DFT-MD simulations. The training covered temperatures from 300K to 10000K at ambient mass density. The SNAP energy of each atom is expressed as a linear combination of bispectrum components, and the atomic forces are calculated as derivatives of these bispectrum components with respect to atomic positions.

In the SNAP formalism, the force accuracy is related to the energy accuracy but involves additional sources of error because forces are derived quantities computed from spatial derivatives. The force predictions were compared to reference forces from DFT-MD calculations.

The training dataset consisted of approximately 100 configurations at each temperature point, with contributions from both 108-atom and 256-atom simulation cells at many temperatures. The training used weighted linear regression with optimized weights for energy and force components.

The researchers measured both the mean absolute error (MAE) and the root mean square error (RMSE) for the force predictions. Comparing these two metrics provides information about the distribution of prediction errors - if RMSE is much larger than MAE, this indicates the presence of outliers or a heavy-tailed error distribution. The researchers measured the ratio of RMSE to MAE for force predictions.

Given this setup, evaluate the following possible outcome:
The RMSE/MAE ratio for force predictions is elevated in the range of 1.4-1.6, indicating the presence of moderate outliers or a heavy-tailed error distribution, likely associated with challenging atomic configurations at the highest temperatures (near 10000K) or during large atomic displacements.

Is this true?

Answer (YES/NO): YES